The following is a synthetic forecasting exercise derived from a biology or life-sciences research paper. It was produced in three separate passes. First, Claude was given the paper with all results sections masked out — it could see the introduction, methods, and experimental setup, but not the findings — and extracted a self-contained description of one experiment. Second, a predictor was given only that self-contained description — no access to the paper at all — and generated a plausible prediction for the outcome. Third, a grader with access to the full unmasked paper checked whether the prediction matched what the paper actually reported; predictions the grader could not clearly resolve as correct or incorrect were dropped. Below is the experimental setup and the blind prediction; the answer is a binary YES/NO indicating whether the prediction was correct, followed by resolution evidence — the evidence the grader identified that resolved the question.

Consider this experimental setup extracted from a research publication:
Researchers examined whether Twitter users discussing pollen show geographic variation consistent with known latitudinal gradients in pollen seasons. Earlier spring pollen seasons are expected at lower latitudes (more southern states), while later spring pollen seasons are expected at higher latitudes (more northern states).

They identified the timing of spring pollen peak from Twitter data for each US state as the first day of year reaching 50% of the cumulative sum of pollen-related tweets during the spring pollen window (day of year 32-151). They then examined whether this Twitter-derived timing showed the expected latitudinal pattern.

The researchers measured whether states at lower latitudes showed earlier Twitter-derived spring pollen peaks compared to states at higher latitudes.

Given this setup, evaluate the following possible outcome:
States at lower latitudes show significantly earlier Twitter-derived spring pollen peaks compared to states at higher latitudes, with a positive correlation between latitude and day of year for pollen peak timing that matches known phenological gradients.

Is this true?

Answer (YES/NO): YES